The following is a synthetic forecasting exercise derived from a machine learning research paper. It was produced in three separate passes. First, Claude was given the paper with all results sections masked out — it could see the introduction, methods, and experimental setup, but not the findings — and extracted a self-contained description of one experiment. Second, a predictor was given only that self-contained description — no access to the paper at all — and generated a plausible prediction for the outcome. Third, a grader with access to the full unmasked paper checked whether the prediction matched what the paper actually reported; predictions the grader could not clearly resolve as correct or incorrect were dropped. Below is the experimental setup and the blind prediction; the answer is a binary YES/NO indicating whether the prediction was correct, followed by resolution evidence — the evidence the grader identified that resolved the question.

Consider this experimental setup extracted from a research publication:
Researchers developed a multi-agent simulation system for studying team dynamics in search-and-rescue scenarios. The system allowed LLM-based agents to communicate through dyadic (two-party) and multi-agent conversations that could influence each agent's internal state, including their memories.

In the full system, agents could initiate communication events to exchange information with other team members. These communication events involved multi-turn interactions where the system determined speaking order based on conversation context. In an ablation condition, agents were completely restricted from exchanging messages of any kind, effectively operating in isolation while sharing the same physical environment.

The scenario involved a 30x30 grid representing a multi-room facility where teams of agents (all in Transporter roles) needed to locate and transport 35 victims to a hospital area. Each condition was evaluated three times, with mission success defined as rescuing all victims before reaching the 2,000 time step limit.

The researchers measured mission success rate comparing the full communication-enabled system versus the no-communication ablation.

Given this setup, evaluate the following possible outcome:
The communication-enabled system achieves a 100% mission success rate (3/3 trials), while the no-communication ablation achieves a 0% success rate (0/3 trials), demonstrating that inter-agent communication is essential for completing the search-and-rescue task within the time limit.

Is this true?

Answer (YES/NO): NO